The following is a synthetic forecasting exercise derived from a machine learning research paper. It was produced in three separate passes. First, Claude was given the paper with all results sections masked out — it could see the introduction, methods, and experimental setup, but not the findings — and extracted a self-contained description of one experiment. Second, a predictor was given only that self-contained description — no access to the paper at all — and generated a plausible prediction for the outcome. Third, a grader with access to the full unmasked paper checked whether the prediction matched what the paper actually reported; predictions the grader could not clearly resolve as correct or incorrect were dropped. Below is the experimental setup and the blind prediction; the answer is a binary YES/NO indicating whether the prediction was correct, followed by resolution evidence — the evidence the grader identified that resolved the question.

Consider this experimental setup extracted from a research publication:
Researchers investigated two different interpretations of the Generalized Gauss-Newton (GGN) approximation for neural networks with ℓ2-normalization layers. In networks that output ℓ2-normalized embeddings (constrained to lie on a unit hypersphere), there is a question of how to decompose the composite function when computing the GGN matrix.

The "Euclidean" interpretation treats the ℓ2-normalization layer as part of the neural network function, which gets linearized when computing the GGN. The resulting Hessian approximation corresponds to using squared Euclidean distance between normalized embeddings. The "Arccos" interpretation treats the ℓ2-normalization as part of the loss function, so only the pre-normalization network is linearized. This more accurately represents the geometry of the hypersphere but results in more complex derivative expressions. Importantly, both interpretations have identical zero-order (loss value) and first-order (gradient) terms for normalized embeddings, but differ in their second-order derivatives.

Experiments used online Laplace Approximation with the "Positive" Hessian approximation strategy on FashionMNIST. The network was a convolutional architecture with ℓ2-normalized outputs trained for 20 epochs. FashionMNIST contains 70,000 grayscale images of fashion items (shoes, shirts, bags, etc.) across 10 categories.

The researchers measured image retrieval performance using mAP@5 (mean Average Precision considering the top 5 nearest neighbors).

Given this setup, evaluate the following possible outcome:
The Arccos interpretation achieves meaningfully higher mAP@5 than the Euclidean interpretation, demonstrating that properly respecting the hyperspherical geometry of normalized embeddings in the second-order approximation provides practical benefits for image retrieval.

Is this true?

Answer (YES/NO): NO